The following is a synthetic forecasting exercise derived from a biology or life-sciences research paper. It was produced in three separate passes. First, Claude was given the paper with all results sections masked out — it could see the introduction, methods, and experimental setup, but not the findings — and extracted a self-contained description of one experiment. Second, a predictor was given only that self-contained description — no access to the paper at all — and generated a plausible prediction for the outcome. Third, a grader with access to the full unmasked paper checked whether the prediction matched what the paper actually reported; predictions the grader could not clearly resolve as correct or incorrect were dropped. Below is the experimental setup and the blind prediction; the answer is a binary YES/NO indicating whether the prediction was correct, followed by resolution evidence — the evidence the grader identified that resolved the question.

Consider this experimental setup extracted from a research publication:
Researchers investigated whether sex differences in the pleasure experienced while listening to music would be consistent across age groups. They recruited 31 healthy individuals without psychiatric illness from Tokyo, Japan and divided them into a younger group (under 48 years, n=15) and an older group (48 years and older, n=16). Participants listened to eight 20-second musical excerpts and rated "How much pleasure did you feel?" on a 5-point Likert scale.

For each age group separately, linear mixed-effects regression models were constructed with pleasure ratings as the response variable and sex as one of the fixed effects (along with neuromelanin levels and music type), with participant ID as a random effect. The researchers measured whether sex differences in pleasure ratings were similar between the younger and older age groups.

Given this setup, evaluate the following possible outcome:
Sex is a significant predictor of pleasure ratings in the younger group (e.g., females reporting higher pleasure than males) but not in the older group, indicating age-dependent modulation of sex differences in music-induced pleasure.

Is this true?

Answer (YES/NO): NO